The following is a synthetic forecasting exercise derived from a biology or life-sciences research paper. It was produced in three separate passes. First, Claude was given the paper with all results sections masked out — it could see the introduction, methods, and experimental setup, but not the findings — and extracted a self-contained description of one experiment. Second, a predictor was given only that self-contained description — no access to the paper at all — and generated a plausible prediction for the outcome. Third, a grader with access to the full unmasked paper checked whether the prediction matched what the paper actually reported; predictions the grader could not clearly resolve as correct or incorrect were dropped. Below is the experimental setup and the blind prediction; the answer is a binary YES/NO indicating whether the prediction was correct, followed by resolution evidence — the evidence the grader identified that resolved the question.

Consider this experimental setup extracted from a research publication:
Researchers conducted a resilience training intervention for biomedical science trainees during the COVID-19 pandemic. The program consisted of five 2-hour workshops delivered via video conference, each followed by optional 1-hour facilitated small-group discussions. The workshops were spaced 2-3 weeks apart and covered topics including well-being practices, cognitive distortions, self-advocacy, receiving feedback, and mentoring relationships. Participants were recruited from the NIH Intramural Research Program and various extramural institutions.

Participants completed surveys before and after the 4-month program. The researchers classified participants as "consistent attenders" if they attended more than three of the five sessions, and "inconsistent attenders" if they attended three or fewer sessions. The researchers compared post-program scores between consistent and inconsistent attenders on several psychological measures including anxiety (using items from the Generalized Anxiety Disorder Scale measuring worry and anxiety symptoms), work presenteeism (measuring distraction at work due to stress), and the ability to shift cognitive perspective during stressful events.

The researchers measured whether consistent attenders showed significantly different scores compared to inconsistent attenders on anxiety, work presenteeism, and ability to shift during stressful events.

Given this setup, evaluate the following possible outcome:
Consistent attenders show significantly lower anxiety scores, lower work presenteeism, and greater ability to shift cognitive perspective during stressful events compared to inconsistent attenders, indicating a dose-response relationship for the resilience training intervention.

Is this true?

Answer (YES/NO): NO